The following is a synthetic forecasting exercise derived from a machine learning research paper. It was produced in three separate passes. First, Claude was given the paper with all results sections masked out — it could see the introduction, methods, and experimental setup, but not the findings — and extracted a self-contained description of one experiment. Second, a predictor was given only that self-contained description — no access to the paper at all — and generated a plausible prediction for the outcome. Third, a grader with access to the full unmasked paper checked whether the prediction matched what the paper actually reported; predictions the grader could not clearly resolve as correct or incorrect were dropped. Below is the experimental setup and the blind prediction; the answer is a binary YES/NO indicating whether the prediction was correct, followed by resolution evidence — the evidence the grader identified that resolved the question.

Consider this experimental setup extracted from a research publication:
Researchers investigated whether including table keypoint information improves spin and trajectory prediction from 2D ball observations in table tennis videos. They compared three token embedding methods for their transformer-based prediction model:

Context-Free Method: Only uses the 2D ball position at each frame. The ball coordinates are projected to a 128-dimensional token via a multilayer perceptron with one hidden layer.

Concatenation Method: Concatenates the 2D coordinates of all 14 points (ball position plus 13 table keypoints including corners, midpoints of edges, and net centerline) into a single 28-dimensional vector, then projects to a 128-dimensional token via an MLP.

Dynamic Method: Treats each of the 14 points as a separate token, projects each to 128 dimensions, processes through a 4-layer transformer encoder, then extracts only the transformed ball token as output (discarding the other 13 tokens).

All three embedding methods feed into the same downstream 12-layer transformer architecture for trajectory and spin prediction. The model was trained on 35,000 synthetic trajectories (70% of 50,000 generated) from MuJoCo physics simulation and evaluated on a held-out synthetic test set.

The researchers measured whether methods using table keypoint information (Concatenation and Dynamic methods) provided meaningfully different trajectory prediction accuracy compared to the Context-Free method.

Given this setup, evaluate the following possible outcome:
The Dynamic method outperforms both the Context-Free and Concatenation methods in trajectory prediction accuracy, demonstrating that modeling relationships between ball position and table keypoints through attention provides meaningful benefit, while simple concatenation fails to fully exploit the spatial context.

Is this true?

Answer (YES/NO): NO